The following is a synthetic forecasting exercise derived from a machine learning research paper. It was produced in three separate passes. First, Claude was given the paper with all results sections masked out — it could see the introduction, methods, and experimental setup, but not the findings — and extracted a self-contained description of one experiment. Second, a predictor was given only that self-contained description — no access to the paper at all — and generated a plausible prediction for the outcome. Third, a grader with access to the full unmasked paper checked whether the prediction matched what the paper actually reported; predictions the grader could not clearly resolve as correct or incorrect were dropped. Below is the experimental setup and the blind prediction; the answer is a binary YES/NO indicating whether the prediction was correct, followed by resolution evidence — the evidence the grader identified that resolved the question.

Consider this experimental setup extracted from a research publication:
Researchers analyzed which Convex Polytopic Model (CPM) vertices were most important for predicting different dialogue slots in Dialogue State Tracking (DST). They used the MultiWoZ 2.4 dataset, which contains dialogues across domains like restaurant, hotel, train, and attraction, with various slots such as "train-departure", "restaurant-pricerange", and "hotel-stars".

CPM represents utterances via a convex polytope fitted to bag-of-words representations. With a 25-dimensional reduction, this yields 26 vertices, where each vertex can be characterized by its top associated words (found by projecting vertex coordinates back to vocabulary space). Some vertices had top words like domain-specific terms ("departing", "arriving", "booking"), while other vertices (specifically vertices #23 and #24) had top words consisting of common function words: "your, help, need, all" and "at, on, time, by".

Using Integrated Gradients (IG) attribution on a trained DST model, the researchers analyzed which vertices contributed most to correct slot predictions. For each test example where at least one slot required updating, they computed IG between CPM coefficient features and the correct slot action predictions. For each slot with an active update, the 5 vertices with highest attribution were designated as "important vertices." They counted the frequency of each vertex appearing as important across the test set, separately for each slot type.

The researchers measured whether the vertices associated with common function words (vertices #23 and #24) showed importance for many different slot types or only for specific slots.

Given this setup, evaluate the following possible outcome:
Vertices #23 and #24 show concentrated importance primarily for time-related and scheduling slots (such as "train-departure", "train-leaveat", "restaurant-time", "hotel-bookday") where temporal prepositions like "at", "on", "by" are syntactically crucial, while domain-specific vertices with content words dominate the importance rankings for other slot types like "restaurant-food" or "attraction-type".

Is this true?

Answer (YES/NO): NO